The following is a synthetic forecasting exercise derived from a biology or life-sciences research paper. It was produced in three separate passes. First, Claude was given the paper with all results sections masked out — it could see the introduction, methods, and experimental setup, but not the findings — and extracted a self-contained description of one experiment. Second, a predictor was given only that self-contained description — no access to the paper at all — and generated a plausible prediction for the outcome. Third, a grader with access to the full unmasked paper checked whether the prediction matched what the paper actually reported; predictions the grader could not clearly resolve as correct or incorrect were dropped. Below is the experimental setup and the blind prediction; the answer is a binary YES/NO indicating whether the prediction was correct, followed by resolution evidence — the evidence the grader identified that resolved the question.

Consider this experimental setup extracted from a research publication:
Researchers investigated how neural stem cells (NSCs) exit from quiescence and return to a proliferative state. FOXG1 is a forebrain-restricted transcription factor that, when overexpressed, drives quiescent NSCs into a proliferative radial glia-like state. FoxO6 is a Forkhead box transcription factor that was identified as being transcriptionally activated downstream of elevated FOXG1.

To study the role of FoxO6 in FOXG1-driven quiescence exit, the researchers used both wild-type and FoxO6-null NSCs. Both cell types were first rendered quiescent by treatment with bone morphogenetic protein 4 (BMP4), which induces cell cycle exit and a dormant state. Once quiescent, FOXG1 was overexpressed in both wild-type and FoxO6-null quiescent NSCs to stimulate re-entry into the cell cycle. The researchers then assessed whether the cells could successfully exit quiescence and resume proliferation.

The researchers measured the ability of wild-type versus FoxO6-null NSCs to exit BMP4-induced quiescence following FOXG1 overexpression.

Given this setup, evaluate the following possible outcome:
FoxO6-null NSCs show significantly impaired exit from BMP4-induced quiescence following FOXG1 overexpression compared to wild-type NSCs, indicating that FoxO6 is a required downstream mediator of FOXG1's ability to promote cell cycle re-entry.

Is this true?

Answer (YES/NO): YES